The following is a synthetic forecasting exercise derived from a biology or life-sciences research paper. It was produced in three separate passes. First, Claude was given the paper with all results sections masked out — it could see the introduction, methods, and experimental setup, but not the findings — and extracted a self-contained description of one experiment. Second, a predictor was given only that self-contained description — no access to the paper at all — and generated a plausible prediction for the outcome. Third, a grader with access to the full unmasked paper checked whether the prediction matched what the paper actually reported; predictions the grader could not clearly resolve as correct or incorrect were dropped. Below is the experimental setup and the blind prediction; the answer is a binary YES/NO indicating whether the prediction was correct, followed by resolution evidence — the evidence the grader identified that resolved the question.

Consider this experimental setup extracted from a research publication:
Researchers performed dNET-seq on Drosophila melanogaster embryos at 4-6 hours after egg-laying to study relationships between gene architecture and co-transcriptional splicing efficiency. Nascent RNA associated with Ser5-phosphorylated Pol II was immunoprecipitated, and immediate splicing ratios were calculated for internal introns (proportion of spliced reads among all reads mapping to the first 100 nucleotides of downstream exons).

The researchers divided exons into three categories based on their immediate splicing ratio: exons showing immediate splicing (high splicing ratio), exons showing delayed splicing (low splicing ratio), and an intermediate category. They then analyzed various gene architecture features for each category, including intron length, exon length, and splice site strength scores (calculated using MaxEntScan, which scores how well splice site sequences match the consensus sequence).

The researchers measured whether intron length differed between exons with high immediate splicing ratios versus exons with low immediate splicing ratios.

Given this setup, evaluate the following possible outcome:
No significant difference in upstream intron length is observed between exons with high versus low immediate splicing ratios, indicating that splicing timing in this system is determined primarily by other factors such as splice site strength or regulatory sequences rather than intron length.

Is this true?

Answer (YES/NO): NO